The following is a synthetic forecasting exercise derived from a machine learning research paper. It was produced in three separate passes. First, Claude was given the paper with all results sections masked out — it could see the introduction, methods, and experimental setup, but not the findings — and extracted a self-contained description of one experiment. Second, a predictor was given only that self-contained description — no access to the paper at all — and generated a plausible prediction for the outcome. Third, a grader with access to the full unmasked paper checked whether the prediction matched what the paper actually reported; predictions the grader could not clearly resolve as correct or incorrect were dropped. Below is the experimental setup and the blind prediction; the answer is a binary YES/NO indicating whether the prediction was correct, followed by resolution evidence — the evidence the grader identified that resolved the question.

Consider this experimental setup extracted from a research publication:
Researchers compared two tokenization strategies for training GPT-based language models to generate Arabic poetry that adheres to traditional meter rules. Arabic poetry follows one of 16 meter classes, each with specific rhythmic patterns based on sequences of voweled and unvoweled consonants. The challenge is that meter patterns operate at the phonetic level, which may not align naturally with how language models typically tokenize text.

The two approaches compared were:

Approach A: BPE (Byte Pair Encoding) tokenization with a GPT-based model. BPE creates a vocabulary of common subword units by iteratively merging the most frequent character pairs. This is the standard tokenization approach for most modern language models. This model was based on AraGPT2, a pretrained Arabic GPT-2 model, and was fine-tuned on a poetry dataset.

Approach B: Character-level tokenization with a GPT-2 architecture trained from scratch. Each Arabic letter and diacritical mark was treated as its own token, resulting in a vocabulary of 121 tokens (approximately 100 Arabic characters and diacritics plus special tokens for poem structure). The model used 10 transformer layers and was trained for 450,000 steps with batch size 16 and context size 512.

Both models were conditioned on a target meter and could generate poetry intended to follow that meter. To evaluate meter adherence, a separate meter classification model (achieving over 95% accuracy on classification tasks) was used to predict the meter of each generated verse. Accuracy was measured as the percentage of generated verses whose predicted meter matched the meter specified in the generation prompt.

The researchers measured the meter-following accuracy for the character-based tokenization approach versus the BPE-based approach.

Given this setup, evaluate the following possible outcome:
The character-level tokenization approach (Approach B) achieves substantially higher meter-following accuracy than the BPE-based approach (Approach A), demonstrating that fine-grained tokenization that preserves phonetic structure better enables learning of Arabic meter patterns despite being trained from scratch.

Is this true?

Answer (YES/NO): YES